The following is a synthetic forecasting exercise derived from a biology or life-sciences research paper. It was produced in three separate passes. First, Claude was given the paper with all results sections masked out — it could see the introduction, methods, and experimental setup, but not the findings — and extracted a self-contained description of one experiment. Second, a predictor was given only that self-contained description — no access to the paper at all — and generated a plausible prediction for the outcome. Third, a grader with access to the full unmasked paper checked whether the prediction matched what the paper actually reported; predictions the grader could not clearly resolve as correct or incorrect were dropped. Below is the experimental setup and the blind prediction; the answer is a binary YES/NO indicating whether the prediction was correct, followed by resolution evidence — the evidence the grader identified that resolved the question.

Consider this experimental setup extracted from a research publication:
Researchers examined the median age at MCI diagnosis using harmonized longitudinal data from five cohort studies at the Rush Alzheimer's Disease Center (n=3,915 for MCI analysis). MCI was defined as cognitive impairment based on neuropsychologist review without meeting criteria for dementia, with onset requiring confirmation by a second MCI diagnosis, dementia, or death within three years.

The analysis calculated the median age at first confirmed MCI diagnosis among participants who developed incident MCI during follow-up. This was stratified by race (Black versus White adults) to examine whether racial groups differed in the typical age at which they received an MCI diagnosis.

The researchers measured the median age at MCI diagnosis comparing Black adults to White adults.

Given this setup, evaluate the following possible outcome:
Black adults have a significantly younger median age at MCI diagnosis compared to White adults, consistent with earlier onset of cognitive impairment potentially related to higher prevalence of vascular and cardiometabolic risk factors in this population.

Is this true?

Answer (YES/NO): YES